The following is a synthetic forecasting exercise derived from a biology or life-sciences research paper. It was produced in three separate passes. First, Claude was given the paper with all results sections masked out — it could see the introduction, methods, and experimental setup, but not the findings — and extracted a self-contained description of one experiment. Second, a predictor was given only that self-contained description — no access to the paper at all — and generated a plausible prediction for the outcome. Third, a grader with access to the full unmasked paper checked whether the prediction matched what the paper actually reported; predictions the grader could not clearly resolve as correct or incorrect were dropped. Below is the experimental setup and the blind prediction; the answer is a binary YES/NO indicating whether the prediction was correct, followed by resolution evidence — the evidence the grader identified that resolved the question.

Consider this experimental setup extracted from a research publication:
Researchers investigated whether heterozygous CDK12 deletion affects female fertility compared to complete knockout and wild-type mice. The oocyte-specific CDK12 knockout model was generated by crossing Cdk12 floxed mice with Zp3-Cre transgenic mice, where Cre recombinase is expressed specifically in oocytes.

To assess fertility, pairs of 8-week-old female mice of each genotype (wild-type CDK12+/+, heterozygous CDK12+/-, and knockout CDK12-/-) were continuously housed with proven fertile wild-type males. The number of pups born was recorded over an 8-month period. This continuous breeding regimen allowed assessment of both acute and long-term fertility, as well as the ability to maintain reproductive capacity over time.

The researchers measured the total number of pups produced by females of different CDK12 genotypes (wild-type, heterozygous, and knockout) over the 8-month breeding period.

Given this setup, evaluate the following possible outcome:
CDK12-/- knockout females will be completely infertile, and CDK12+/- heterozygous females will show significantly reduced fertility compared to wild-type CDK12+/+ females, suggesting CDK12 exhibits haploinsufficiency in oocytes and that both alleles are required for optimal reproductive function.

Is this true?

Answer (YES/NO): NO